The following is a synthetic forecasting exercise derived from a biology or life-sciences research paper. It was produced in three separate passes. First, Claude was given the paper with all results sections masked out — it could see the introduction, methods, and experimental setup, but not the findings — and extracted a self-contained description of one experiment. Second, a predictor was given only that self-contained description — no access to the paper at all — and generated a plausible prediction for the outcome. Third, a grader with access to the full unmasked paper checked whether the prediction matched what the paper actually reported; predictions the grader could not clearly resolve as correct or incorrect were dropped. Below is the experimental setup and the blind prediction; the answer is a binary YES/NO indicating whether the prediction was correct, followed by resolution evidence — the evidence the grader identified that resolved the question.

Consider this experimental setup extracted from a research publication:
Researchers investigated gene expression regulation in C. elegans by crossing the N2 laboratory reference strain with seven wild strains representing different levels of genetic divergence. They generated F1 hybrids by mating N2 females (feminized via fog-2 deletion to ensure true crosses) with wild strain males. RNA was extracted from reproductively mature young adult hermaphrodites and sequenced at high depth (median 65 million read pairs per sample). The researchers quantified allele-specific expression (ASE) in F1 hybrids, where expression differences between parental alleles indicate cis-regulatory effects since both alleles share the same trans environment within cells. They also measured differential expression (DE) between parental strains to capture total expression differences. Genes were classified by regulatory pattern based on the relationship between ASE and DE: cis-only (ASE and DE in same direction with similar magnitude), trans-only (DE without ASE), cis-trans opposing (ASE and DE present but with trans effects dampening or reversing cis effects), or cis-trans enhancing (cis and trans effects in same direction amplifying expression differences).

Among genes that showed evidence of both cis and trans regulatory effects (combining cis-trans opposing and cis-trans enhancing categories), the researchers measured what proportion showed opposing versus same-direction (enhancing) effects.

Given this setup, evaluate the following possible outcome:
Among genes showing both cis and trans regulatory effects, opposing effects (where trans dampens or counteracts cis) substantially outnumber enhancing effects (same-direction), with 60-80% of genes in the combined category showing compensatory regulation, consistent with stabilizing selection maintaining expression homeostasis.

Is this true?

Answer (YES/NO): NO